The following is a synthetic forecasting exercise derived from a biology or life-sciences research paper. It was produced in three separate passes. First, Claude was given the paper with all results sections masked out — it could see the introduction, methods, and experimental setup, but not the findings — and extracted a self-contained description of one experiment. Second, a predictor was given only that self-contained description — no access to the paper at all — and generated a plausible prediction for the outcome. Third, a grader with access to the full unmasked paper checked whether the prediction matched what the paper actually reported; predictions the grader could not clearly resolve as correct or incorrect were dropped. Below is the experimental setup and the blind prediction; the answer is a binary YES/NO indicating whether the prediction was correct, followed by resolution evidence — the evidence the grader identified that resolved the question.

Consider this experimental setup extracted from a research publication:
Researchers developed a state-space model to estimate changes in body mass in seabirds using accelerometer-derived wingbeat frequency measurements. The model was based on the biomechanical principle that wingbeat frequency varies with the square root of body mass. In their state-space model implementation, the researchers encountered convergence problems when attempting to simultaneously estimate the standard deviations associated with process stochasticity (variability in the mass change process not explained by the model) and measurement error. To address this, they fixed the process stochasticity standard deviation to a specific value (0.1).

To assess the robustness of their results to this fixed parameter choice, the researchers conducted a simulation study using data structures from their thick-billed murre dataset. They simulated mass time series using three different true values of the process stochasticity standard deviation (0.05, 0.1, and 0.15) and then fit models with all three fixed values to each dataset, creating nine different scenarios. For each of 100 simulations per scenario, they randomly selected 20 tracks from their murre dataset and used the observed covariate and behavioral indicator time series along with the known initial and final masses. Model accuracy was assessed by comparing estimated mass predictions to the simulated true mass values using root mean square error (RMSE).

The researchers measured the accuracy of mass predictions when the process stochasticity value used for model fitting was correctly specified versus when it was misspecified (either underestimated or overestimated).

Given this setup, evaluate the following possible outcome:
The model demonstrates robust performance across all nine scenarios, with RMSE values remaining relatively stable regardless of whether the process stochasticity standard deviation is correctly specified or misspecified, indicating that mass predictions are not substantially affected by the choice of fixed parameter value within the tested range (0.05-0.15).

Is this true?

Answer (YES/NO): YES